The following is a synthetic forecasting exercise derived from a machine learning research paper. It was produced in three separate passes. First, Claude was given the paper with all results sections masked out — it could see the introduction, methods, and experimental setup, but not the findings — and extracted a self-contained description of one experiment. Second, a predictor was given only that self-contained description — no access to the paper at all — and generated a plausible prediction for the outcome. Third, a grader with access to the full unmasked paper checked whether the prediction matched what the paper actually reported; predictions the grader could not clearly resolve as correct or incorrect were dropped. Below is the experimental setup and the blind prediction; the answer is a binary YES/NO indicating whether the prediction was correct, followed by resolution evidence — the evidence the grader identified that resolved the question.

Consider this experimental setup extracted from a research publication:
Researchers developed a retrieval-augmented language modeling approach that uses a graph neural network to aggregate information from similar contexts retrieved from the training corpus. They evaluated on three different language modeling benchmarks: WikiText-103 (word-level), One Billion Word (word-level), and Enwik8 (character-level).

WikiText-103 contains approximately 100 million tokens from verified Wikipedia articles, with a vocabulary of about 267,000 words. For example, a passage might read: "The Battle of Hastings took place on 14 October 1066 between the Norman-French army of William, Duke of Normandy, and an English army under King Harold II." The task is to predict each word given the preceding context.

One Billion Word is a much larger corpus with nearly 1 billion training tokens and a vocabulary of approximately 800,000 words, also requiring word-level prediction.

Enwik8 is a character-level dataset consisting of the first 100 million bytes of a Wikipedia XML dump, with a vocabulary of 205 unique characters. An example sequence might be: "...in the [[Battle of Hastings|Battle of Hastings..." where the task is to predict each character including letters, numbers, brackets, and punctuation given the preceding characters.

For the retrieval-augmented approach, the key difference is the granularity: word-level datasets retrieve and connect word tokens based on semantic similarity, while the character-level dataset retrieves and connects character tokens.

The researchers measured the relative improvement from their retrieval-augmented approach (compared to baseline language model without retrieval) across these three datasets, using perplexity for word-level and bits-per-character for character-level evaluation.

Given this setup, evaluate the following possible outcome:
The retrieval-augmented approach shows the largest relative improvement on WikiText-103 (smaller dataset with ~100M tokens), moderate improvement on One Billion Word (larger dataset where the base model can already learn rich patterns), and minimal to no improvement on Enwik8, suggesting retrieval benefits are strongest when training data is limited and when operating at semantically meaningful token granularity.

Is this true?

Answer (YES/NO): NO